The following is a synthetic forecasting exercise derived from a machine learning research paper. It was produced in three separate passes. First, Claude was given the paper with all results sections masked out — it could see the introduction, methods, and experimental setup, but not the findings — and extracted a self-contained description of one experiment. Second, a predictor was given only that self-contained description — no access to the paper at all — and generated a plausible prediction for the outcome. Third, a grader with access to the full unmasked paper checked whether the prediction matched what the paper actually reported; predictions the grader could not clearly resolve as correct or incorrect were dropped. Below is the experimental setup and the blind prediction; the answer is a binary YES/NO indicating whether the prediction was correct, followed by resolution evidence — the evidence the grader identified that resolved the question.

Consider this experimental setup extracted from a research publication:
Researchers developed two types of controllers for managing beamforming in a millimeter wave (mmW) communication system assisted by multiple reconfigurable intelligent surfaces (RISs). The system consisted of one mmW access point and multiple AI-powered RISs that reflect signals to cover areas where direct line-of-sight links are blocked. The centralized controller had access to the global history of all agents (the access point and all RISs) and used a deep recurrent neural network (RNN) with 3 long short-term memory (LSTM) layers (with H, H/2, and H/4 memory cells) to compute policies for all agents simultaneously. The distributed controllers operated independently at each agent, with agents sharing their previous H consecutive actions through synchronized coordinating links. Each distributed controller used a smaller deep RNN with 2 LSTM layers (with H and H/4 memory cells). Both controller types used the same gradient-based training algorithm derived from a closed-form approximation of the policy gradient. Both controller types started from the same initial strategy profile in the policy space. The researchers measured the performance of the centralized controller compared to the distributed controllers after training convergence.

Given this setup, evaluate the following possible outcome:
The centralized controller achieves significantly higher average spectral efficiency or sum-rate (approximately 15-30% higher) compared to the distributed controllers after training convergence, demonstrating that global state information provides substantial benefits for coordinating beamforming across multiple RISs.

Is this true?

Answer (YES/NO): NO